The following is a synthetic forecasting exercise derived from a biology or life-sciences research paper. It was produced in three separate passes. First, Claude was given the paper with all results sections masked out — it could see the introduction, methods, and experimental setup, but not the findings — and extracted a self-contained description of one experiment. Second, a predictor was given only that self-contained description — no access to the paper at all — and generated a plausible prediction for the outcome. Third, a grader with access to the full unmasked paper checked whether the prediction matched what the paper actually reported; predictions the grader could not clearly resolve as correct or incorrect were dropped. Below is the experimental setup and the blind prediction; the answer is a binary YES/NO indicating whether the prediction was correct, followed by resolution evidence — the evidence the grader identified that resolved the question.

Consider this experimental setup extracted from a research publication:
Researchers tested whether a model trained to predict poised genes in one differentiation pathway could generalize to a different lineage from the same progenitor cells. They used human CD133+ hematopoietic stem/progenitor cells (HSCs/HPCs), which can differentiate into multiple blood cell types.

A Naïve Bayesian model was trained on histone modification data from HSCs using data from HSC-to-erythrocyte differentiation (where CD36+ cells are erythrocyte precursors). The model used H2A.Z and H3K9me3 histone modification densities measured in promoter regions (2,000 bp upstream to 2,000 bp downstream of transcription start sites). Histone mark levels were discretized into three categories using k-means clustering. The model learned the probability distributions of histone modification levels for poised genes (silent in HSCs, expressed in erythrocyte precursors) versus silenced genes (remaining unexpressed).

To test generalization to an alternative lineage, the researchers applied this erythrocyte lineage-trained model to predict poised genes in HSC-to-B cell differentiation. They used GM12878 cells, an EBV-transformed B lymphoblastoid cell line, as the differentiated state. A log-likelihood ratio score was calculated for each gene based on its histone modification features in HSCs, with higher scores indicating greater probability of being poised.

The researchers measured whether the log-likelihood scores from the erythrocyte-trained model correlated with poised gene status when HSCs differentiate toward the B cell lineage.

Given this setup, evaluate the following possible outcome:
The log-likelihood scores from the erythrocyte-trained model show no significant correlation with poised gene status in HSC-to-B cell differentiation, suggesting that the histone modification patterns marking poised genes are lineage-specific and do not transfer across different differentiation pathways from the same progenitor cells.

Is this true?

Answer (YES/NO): NO